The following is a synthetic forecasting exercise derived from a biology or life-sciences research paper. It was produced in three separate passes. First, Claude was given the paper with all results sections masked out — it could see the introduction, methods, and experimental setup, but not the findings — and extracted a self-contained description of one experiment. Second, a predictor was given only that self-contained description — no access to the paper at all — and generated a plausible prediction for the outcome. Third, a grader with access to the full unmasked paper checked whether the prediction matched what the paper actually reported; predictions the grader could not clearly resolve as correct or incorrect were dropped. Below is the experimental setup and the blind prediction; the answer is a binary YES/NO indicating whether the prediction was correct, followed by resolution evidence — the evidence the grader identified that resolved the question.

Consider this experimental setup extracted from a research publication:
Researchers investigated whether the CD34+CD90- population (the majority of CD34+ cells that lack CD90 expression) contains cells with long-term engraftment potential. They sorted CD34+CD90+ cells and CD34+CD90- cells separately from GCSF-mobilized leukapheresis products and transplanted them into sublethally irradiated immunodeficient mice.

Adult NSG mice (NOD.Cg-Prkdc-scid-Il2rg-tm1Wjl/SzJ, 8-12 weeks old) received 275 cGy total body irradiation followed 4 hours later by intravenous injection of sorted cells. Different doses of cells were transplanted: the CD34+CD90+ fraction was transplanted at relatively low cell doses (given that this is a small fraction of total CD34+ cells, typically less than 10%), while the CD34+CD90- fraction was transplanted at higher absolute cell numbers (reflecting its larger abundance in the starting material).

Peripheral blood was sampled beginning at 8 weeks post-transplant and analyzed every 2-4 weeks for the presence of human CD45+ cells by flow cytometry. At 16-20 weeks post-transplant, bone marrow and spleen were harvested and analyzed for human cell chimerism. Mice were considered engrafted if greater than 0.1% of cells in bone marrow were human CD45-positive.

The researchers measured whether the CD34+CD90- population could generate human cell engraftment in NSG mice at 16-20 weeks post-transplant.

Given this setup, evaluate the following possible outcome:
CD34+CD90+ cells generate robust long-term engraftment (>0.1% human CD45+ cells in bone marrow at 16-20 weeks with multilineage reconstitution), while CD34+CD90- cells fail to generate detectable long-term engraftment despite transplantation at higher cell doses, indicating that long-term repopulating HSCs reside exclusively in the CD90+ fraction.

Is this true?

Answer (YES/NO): NO